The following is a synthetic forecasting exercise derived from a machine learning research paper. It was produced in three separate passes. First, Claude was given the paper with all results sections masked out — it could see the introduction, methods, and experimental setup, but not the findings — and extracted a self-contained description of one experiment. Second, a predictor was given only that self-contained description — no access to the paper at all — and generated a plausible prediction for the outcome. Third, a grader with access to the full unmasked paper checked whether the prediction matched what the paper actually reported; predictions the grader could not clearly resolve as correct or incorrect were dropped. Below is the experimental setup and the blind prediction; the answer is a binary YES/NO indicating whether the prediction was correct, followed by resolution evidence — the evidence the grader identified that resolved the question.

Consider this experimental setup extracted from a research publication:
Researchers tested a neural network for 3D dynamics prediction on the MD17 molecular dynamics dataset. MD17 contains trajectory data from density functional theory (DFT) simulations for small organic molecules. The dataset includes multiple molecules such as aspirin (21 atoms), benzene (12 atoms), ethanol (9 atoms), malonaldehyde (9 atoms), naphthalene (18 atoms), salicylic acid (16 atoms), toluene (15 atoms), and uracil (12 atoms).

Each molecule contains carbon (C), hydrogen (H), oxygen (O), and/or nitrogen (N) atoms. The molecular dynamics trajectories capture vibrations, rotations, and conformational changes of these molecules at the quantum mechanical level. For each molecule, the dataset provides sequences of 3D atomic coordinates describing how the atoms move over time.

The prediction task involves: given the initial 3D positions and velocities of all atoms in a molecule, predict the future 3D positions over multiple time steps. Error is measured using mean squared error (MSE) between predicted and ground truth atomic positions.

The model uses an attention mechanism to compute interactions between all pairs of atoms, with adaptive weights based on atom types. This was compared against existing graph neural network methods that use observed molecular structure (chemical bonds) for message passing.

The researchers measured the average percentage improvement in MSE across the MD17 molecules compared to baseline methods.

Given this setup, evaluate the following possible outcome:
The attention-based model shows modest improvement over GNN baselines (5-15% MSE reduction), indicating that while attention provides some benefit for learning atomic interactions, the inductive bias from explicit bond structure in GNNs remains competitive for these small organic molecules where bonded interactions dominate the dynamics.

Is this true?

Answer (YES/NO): NO